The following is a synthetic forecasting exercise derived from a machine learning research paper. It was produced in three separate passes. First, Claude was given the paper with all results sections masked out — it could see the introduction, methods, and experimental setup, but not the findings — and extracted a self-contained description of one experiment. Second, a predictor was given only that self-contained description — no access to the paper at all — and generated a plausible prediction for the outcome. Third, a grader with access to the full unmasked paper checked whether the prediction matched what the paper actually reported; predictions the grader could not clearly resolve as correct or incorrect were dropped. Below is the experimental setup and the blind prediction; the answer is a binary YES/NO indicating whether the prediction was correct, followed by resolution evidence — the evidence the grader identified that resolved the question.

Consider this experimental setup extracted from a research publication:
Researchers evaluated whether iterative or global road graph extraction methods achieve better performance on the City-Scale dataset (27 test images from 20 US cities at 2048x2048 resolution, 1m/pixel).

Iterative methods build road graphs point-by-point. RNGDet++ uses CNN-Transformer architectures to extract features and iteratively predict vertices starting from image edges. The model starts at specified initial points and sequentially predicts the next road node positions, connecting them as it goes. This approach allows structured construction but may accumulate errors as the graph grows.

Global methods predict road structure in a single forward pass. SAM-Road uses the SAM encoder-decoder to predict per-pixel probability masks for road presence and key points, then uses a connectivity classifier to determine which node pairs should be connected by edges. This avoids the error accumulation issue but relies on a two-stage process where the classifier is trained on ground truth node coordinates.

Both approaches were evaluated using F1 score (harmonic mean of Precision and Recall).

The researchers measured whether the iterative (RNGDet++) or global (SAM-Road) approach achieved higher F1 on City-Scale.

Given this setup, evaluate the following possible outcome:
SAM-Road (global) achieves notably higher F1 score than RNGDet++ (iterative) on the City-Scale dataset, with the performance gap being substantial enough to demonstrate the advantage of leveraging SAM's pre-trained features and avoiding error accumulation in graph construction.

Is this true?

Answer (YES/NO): NO